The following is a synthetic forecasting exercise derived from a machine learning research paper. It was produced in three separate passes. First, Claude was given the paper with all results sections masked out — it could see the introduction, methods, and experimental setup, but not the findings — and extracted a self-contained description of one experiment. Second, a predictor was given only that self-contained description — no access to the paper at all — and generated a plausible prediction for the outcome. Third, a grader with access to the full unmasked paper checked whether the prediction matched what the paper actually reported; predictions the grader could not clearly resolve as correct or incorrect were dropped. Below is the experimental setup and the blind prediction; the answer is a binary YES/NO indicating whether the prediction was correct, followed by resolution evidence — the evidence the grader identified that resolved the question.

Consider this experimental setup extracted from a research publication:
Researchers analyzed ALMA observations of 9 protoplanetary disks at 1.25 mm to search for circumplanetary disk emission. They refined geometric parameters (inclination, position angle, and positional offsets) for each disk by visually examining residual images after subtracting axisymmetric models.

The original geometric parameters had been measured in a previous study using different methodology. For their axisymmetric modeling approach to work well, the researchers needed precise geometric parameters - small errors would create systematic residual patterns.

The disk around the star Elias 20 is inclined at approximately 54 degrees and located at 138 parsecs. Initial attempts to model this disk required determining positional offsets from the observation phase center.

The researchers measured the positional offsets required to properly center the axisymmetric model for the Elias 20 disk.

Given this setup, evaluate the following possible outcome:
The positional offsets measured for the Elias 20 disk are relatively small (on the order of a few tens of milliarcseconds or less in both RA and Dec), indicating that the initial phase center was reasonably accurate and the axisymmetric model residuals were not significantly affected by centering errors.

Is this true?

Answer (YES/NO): NO